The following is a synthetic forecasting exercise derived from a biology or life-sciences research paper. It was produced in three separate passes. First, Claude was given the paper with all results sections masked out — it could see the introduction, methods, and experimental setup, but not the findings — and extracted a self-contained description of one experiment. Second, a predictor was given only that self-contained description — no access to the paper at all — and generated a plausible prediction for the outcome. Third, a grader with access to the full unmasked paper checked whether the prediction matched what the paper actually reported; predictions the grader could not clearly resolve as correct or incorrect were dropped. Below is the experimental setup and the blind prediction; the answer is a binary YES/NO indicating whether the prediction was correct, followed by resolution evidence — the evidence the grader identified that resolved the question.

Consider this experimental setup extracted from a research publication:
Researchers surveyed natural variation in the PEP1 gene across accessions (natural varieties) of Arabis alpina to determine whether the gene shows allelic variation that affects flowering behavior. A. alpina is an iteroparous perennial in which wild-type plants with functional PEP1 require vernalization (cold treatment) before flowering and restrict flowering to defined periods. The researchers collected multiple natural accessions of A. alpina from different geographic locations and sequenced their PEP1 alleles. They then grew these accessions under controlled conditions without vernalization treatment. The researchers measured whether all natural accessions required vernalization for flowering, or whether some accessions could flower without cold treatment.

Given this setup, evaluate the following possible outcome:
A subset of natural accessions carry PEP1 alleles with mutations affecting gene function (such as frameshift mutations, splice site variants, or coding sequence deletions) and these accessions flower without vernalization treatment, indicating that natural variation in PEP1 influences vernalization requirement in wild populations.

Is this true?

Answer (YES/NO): YES